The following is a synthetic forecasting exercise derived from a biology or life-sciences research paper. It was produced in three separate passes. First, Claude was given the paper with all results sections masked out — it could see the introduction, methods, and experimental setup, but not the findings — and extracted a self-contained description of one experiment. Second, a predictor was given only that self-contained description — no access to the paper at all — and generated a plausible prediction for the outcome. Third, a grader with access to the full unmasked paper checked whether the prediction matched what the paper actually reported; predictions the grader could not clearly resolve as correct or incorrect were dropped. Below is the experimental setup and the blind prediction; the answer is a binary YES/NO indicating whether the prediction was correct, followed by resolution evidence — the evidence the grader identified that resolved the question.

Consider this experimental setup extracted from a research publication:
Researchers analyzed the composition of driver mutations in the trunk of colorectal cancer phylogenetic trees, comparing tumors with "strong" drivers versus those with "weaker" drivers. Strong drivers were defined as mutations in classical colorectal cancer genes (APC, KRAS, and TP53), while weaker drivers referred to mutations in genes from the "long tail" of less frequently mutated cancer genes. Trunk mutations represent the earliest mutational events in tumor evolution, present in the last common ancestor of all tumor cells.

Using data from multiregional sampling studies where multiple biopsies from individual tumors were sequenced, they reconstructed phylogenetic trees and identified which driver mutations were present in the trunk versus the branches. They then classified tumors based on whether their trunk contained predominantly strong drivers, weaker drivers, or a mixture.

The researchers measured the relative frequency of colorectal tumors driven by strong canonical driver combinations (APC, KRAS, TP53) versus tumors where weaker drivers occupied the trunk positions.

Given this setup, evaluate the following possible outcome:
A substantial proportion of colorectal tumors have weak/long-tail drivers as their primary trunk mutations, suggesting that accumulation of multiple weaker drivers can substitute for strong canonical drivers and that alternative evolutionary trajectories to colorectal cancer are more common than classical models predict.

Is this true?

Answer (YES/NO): YES